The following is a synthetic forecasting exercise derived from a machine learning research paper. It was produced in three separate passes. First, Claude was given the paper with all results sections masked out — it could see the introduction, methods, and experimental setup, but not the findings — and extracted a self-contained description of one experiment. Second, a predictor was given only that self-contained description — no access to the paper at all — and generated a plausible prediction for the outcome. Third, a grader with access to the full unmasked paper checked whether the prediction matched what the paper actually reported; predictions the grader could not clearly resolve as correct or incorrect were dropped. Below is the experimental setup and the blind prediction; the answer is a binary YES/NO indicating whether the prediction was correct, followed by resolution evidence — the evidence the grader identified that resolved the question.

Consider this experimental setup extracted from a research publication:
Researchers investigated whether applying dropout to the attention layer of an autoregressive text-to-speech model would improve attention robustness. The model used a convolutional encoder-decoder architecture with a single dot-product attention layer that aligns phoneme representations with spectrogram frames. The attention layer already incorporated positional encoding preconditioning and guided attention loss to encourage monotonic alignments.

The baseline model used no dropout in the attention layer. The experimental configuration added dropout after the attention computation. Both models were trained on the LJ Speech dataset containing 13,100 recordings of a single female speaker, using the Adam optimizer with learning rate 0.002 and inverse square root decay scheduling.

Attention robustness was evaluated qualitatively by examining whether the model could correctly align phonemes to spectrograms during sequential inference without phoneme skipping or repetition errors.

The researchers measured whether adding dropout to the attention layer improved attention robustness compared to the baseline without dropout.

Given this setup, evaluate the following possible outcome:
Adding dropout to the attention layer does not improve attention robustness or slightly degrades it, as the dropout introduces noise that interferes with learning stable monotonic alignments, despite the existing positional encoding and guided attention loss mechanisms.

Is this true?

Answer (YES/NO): YES